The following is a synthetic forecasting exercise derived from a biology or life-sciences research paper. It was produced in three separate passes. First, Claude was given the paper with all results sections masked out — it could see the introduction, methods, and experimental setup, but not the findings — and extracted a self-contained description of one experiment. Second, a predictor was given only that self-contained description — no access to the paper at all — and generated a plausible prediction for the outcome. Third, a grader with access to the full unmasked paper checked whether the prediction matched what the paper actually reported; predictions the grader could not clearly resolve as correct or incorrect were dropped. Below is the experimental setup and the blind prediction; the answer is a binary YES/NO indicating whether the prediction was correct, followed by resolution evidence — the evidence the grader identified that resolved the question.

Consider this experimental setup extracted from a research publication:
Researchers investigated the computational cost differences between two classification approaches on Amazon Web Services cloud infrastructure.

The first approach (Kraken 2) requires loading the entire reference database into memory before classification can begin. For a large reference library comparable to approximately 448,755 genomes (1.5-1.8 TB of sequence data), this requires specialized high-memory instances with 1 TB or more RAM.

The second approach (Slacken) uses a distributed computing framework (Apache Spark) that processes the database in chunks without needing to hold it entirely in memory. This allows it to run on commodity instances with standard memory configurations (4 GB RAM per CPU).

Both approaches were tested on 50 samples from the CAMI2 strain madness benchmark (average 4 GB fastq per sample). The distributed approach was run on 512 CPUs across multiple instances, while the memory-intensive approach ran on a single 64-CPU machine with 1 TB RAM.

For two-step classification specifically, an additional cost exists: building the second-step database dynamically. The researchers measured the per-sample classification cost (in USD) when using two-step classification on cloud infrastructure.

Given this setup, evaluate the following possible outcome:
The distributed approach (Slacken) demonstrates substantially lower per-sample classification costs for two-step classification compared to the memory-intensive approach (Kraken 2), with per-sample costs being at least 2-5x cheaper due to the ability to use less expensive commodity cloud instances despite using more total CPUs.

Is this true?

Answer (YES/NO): YES